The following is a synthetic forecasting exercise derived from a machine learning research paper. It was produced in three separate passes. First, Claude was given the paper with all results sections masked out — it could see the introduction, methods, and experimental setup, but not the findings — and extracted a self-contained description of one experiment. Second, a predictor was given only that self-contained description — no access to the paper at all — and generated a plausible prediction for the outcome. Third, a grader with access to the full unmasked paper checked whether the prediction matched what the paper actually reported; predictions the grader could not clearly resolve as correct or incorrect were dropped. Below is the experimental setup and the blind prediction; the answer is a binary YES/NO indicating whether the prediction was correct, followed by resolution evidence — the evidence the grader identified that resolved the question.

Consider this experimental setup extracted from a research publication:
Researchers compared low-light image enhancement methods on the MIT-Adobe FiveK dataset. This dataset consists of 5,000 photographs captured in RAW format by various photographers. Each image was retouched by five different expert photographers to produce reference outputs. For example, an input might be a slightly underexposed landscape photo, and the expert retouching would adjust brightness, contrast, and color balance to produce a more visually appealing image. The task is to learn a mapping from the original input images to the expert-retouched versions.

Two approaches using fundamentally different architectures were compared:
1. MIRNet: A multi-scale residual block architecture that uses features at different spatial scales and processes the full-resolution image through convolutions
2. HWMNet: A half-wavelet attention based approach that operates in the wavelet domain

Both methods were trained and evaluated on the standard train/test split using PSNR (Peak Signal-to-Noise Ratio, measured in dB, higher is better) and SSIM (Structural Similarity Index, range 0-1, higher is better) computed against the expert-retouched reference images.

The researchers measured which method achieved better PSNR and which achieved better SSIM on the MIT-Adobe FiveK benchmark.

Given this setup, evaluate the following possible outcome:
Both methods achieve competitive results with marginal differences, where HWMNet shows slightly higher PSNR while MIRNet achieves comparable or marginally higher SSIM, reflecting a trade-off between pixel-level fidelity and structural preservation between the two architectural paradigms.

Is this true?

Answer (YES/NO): YES